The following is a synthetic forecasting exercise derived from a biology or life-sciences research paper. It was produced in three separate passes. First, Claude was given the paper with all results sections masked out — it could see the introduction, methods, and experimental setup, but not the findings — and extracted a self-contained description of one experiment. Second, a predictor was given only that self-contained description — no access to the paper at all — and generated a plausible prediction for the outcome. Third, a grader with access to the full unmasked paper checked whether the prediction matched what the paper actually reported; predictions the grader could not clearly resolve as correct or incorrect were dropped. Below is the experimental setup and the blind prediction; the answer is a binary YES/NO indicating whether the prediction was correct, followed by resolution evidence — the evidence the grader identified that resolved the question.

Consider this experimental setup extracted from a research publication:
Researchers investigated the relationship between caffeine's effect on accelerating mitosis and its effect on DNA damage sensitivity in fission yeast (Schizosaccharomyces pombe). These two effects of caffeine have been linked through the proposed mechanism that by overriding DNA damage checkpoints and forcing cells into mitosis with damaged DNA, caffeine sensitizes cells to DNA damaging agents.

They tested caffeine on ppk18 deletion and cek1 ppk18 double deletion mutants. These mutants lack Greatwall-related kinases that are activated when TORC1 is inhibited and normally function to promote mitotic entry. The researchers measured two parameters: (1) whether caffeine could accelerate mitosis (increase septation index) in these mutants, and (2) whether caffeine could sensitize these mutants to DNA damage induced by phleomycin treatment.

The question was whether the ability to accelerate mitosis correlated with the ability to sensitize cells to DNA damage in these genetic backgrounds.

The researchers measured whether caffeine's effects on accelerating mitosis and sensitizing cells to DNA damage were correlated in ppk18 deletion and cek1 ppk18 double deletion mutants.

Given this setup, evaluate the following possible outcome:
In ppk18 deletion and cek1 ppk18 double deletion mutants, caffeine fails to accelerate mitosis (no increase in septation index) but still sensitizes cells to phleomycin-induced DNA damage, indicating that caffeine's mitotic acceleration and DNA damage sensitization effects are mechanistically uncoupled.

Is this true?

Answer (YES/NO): NO